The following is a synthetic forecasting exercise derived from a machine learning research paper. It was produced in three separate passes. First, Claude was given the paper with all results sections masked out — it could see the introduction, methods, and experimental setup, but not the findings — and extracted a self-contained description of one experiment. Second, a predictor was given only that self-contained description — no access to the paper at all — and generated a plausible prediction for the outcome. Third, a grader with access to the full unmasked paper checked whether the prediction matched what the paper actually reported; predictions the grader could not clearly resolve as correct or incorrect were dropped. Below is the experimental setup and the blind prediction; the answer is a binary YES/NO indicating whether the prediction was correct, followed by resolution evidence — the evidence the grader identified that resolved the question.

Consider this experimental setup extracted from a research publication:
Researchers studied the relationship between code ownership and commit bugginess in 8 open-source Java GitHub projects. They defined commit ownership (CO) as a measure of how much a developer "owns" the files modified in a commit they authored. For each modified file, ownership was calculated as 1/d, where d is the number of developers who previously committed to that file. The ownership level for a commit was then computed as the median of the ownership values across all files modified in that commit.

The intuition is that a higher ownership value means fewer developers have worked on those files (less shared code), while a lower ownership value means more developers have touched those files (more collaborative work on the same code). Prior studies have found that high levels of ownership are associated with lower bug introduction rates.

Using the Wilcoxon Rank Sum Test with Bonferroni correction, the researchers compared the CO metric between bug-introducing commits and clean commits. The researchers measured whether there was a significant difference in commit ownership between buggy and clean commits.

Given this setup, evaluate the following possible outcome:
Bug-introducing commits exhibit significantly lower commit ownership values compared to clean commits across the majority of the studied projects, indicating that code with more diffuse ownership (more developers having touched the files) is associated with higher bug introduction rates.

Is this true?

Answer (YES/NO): NO